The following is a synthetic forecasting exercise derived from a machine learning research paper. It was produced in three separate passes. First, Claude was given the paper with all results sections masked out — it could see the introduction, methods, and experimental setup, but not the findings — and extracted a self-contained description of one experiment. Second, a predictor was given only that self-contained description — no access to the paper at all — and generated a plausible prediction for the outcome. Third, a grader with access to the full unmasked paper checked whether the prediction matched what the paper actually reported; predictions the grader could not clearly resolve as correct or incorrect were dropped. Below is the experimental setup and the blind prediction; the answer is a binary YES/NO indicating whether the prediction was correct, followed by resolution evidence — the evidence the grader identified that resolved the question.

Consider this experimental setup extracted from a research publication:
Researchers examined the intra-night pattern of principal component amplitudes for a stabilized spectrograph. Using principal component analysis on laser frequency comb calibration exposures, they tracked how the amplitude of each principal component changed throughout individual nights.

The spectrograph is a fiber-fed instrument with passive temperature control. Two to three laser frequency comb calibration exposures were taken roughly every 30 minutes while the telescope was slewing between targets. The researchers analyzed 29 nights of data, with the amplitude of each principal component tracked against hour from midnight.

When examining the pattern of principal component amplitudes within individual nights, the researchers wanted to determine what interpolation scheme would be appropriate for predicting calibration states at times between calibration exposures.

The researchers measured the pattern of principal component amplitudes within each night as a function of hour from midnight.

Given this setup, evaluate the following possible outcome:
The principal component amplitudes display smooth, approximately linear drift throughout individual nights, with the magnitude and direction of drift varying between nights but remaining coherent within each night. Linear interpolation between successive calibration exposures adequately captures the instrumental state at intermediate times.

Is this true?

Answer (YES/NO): YES